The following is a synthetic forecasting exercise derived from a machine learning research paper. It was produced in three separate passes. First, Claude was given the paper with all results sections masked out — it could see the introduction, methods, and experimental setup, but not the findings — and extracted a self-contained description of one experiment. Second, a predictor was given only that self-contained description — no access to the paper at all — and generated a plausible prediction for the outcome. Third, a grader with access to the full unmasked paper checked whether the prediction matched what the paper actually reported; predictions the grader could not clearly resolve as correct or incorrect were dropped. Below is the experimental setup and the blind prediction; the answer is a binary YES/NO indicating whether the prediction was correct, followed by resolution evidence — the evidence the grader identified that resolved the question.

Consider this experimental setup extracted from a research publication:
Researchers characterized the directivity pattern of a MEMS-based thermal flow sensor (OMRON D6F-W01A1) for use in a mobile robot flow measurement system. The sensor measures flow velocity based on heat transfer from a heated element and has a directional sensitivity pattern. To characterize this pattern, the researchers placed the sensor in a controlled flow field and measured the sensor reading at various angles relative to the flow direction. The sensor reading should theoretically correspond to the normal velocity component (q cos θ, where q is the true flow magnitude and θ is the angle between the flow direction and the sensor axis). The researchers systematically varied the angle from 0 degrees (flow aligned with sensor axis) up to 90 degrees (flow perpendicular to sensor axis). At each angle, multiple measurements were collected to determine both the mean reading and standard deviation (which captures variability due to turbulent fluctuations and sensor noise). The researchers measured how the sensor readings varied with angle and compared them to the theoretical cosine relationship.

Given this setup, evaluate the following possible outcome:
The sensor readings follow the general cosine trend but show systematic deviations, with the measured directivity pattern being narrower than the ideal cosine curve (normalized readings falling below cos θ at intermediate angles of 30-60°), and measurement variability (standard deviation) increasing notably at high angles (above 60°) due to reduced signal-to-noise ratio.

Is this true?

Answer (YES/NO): NO